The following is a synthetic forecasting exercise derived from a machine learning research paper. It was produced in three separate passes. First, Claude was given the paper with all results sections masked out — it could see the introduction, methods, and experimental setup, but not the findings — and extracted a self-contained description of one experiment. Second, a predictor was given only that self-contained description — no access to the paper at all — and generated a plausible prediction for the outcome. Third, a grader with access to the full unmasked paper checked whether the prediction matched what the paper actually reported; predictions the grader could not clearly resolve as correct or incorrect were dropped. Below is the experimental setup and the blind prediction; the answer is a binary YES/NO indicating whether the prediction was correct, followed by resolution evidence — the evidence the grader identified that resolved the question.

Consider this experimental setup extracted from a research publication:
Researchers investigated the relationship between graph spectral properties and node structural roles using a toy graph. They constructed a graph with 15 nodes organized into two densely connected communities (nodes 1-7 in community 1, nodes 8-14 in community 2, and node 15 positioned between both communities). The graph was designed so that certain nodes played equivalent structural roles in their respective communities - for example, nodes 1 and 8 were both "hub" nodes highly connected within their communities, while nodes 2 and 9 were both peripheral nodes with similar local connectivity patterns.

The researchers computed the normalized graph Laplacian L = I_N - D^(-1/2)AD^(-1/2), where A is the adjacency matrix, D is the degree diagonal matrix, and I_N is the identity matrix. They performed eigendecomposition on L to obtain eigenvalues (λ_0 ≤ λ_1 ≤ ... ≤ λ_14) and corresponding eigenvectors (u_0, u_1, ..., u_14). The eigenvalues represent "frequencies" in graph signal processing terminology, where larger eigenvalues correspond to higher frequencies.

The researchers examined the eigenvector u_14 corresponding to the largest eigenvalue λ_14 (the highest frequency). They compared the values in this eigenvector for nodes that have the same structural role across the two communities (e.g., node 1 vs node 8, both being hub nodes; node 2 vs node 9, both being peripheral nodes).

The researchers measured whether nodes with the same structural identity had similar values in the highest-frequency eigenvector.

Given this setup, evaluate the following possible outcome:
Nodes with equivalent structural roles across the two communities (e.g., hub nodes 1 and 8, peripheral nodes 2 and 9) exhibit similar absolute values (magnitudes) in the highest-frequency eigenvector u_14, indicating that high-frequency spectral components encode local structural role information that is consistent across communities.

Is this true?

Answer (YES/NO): YES